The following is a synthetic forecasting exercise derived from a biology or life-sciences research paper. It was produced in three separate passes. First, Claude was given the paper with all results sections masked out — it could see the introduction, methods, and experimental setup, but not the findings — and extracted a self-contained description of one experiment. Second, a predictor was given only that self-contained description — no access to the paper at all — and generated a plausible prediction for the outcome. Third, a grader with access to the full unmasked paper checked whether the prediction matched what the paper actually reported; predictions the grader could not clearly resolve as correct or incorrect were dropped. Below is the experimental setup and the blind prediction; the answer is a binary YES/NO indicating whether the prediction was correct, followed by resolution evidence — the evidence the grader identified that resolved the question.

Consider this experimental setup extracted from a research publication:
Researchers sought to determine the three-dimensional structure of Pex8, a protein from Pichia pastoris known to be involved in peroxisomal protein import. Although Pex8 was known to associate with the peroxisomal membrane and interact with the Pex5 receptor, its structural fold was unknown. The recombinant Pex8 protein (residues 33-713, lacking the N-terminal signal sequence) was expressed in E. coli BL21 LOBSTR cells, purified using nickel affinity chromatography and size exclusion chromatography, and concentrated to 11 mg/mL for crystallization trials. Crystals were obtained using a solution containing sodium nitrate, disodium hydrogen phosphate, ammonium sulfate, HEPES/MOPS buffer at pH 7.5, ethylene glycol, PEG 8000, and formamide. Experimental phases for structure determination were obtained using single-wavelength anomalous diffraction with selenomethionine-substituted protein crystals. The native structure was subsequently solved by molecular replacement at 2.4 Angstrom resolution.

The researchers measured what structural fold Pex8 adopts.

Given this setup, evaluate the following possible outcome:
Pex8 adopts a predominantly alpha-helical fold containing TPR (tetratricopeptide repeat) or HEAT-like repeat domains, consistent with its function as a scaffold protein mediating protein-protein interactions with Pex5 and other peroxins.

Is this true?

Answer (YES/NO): YES